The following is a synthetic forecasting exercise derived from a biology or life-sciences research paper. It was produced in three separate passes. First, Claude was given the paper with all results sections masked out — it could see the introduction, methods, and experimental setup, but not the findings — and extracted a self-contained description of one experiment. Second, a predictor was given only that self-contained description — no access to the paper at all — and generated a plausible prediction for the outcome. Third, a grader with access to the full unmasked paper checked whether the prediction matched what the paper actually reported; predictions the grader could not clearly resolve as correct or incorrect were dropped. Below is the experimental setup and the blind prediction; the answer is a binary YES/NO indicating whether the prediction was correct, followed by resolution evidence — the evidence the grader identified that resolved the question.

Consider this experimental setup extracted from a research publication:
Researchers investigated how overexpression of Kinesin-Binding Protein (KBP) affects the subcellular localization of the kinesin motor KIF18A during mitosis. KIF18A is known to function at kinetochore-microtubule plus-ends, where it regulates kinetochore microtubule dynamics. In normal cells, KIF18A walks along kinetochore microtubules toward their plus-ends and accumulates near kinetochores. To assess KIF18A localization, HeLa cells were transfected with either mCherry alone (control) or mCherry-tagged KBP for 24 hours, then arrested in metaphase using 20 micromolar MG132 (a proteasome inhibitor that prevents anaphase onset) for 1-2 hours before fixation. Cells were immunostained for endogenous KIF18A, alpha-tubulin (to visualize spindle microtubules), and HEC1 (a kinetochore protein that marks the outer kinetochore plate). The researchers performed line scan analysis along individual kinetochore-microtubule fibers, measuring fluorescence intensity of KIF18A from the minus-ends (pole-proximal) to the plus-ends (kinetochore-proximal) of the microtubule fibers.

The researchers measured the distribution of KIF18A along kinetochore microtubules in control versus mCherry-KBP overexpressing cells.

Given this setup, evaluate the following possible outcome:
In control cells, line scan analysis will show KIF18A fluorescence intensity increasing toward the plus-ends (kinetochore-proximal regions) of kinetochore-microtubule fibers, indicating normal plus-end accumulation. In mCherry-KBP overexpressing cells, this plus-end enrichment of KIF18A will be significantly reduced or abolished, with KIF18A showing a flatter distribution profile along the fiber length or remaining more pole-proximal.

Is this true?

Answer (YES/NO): YES